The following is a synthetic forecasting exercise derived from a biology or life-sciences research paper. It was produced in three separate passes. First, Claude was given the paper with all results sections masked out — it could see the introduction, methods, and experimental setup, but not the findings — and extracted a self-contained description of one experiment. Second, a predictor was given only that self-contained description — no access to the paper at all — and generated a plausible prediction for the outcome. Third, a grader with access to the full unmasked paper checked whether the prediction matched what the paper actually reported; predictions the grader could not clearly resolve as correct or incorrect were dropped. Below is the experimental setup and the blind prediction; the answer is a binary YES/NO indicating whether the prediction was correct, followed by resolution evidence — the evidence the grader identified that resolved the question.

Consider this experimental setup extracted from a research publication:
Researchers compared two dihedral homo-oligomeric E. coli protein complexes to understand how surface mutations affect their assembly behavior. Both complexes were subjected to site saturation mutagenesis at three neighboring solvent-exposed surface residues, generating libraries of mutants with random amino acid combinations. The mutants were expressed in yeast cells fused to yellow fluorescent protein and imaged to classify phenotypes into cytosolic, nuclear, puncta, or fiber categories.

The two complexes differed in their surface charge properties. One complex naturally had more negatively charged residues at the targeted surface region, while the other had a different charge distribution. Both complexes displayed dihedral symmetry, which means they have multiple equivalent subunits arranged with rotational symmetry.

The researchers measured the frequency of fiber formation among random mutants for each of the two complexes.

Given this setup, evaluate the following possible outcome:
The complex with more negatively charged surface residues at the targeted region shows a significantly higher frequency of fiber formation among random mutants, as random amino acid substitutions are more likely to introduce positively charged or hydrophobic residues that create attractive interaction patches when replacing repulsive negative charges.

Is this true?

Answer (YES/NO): YES